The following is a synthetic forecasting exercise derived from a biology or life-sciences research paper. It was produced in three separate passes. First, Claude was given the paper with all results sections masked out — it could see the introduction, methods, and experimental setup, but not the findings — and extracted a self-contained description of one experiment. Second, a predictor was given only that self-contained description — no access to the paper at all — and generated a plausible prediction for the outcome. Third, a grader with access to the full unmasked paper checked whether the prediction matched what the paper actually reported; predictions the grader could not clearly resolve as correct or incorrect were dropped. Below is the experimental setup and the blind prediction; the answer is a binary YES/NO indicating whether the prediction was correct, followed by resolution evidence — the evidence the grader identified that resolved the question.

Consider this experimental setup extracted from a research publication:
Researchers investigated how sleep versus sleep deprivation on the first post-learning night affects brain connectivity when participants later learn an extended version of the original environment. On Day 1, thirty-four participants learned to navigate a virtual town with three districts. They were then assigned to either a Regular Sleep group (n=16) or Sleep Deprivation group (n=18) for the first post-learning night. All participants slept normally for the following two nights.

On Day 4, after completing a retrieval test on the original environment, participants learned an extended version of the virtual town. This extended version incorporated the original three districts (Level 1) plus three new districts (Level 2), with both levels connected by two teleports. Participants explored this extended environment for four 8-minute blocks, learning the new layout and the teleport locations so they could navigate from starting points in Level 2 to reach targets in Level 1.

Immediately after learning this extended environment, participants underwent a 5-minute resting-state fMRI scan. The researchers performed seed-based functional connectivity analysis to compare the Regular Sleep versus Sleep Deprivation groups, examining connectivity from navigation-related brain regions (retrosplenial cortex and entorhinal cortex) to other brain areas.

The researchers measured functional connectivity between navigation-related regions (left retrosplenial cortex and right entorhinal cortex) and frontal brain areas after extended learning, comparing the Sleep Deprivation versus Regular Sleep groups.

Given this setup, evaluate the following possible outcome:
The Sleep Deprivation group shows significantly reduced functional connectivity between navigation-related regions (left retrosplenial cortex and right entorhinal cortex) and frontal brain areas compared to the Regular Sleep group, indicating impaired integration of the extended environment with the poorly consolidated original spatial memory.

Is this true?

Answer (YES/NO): NO